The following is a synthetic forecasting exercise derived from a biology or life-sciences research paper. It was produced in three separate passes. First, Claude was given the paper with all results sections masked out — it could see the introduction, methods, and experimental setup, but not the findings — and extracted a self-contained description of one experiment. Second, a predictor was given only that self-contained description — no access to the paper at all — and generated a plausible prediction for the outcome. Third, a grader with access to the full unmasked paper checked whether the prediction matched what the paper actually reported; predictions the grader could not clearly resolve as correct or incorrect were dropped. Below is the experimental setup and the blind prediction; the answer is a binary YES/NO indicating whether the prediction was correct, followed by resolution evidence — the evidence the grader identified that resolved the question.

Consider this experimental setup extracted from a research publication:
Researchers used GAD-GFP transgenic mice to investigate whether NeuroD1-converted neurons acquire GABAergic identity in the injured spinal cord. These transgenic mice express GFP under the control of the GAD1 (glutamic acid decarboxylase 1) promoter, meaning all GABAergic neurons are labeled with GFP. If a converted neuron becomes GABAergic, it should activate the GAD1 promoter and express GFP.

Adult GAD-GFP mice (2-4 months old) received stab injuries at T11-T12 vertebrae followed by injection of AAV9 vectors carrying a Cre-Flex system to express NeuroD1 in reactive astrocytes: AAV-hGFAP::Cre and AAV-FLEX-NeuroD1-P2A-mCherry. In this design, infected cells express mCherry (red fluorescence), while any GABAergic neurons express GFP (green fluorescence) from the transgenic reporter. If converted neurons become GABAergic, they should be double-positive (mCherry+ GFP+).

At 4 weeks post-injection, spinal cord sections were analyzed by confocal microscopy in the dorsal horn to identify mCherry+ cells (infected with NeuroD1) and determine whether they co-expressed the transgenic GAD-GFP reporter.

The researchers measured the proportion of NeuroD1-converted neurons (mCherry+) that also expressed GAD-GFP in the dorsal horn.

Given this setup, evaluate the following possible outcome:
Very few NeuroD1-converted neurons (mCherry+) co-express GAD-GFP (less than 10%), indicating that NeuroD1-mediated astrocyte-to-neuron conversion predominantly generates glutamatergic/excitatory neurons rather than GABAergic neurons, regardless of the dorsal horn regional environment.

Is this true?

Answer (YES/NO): YES